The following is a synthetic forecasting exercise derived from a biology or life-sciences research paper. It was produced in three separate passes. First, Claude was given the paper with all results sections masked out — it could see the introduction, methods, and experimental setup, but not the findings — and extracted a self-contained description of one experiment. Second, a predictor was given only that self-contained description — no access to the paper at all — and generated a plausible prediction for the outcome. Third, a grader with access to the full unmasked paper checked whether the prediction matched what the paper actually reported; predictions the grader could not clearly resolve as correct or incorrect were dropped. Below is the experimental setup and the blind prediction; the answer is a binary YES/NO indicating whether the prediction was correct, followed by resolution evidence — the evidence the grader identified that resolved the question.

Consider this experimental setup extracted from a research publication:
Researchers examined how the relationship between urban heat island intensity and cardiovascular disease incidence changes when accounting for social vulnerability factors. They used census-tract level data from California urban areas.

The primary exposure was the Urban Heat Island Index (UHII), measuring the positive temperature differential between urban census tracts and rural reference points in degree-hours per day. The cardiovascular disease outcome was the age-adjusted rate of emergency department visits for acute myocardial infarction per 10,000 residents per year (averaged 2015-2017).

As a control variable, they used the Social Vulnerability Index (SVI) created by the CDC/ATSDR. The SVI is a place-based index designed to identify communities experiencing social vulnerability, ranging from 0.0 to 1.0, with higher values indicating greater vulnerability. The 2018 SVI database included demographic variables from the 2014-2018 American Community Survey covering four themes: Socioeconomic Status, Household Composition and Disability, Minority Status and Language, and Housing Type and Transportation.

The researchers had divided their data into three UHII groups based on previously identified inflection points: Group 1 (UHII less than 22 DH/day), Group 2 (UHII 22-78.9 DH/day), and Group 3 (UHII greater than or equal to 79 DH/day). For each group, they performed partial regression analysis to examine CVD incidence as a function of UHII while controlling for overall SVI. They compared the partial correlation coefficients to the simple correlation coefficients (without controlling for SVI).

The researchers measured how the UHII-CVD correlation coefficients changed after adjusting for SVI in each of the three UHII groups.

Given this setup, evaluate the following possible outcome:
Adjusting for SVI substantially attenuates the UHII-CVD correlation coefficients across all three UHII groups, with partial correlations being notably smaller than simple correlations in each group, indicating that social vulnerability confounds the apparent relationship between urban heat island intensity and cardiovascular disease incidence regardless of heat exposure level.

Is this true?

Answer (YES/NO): NO